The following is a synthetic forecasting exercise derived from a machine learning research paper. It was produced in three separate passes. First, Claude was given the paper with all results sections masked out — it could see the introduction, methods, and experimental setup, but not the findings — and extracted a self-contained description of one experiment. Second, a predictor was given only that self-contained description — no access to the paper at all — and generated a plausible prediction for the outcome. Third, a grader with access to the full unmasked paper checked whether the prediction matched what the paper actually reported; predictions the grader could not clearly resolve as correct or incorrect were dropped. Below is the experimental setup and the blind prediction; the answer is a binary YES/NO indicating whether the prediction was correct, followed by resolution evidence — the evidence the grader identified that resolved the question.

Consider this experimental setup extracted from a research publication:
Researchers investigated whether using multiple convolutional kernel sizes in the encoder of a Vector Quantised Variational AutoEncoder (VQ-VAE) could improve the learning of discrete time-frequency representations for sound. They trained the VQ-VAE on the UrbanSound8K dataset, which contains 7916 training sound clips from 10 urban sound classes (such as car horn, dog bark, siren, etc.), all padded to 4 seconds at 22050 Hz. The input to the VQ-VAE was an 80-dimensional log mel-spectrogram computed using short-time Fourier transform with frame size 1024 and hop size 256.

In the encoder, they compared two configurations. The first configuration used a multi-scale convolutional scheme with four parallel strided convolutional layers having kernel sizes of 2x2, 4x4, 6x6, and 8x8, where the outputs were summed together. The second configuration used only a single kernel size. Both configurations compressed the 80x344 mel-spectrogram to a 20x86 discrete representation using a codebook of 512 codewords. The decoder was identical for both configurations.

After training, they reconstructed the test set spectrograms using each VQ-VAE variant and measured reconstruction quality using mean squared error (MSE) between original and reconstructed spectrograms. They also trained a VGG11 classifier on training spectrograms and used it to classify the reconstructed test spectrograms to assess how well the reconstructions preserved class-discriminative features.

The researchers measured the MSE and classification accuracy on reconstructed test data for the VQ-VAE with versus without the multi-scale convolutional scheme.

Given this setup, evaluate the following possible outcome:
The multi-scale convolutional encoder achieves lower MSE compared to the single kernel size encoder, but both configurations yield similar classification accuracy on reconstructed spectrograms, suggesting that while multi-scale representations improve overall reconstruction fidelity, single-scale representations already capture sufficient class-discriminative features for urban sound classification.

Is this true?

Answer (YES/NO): NO